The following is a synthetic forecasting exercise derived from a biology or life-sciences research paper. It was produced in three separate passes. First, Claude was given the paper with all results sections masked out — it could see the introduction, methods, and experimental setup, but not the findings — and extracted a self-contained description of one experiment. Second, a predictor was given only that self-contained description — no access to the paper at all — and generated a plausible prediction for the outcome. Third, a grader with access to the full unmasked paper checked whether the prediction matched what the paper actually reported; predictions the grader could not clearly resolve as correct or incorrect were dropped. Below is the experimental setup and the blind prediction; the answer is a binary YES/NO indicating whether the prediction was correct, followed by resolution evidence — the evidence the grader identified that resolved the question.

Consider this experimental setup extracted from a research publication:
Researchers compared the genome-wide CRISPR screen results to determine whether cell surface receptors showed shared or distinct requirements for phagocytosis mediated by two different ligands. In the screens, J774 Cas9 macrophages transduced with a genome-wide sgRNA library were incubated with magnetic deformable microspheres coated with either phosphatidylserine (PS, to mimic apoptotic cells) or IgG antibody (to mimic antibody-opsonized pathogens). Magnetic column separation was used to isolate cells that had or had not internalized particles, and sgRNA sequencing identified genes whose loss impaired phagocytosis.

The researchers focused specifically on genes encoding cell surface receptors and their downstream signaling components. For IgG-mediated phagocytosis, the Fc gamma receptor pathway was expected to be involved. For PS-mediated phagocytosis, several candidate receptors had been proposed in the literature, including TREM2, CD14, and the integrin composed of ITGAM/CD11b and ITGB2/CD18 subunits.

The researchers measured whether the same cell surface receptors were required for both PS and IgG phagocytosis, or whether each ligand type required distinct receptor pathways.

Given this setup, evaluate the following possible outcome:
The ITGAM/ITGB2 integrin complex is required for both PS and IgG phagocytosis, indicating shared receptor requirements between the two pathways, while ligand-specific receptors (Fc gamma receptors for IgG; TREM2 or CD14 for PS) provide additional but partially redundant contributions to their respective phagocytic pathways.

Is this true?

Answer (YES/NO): NO